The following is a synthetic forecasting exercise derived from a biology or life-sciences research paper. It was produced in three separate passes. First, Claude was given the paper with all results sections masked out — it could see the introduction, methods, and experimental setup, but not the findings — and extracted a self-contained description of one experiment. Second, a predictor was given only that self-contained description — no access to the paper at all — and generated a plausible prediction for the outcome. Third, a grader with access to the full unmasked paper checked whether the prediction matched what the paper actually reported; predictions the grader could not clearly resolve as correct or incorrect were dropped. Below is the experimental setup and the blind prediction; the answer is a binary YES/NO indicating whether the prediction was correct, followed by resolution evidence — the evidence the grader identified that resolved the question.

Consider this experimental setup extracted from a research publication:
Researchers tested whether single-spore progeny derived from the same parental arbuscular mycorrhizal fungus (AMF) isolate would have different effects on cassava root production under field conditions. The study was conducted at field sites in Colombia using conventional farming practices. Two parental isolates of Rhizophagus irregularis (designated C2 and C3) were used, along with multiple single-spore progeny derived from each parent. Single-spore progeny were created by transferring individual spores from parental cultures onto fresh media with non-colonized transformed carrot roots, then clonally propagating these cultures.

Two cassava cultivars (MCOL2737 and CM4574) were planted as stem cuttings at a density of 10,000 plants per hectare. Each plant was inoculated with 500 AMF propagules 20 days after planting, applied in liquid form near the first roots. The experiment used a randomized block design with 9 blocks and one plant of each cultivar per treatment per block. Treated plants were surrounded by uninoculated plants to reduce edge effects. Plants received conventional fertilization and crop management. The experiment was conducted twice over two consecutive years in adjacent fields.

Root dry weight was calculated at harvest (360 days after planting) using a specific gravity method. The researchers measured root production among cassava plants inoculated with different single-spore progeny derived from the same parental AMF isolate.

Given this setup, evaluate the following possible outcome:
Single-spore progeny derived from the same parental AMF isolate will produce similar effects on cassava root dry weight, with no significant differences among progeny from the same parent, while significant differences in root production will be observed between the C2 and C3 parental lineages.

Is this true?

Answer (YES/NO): NO